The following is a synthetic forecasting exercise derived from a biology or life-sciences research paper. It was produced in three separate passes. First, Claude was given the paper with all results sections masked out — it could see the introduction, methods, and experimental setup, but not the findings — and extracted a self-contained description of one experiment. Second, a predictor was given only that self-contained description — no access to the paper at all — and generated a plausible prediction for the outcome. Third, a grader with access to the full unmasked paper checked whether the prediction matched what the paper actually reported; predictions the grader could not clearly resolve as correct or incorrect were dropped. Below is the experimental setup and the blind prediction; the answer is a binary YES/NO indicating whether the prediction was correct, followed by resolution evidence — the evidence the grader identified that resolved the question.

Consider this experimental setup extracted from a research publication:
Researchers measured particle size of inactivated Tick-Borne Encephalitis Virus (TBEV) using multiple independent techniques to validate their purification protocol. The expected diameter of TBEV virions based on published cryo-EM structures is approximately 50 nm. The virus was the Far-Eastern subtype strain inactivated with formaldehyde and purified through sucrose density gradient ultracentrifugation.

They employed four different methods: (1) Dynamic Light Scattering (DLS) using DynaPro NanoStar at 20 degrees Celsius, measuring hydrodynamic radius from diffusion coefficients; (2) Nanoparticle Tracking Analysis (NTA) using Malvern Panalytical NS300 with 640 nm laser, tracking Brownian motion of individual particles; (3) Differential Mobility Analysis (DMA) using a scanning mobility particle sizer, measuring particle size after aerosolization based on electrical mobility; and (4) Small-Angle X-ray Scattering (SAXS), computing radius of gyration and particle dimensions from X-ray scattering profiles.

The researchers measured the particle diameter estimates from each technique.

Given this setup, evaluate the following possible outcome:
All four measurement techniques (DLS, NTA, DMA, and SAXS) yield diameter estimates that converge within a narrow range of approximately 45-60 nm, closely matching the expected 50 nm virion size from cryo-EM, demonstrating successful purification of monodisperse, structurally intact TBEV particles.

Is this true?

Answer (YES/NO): YES